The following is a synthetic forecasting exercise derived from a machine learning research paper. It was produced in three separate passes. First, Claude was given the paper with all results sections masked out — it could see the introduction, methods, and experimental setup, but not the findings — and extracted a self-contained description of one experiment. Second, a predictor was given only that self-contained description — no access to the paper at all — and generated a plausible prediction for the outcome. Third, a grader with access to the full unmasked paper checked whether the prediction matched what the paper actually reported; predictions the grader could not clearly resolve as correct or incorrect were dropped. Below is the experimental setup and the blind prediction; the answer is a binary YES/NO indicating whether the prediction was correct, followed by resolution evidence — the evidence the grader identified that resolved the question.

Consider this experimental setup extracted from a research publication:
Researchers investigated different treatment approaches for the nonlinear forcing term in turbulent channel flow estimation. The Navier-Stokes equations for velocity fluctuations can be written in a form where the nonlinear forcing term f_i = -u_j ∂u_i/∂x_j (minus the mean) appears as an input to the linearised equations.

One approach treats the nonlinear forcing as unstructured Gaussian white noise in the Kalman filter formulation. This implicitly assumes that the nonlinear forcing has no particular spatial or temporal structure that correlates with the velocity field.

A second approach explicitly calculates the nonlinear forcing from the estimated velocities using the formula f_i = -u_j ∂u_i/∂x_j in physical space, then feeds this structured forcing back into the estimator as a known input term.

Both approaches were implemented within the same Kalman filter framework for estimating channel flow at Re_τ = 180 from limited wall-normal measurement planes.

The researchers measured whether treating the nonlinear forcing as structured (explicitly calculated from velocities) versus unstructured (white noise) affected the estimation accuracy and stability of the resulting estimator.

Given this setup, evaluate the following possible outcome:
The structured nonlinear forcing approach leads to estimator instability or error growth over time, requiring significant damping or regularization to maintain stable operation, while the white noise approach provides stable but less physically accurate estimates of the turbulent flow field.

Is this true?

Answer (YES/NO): NO